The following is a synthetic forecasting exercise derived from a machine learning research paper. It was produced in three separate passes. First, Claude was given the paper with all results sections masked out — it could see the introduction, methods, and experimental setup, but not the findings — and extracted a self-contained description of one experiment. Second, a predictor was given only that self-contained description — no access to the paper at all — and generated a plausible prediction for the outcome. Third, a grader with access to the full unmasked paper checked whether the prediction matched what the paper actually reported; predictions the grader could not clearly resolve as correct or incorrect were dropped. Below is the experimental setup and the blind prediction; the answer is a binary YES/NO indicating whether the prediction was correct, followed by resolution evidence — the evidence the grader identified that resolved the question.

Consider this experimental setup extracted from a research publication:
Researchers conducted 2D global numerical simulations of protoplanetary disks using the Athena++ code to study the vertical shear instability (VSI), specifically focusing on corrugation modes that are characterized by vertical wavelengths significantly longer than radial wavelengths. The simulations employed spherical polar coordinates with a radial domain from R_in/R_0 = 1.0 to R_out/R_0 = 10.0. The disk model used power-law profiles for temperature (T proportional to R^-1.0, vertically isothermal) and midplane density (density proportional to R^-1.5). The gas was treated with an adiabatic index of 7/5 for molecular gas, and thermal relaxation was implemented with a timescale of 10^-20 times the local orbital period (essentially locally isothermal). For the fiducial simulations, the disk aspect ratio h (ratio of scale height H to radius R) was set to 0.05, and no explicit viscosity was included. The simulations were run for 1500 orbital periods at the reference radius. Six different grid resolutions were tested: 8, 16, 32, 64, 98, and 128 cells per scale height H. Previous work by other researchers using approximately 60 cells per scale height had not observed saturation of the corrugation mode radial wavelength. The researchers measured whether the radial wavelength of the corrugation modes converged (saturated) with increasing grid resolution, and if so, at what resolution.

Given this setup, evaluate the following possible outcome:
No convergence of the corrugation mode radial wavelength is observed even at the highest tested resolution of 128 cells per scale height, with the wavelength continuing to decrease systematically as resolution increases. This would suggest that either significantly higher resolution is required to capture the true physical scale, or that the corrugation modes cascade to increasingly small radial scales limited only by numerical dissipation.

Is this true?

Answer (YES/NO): NO